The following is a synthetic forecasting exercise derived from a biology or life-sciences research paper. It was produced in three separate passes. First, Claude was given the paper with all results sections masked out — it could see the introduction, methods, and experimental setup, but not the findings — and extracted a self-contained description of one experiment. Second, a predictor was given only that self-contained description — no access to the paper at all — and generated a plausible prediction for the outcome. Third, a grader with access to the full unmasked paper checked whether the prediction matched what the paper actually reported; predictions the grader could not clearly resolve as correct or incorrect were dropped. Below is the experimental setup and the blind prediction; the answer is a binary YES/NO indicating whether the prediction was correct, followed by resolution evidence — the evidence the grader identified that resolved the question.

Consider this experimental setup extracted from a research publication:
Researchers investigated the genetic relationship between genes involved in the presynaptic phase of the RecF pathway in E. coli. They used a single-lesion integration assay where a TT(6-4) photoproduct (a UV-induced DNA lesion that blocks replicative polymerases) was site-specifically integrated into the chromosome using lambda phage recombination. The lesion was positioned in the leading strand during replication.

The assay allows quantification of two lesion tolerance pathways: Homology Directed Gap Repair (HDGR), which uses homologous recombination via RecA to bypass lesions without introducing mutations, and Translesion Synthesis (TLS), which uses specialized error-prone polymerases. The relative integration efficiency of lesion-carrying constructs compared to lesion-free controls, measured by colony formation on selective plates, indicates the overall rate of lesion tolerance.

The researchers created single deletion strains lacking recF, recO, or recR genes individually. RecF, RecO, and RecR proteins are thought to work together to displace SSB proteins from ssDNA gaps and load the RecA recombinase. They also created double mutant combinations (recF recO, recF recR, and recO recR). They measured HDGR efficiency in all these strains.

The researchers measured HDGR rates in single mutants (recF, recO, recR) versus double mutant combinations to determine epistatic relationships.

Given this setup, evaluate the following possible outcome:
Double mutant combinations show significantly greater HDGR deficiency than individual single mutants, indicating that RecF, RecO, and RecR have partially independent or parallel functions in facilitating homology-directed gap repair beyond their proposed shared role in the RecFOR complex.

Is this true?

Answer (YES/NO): NO